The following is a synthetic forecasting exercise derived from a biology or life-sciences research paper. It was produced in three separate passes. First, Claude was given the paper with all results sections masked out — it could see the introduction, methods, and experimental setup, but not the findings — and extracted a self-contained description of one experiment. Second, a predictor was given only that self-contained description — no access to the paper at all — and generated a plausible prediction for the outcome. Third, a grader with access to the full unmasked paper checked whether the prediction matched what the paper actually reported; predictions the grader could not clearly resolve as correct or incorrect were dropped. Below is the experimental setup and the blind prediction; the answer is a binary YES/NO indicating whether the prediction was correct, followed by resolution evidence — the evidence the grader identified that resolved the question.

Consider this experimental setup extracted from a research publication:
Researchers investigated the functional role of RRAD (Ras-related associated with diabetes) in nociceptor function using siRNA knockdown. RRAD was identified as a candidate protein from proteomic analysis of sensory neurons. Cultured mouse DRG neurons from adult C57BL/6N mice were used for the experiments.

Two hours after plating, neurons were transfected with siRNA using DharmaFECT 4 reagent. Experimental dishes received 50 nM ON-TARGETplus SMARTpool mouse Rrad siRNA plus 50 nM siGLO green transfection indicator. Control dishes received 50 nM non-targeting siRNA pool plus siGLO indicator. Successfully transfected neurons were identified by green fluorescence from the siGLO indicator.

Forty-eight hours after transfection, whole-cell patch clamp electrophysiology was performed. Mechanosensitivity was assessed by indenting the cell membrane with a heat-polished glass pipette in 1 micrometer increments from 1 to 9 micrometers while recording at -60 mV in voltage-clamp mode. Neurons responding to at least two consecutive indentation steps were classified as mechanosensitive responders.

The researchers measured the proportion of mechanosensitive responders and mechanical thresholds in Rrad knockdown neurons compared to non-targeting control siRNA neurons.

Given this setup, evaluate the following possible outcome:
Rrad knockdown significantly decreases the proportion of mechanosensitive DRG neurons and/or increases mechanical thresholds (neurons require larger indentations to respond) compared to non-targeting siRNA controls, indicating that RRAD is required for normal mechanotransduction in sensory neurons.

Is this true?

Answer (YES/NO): NO